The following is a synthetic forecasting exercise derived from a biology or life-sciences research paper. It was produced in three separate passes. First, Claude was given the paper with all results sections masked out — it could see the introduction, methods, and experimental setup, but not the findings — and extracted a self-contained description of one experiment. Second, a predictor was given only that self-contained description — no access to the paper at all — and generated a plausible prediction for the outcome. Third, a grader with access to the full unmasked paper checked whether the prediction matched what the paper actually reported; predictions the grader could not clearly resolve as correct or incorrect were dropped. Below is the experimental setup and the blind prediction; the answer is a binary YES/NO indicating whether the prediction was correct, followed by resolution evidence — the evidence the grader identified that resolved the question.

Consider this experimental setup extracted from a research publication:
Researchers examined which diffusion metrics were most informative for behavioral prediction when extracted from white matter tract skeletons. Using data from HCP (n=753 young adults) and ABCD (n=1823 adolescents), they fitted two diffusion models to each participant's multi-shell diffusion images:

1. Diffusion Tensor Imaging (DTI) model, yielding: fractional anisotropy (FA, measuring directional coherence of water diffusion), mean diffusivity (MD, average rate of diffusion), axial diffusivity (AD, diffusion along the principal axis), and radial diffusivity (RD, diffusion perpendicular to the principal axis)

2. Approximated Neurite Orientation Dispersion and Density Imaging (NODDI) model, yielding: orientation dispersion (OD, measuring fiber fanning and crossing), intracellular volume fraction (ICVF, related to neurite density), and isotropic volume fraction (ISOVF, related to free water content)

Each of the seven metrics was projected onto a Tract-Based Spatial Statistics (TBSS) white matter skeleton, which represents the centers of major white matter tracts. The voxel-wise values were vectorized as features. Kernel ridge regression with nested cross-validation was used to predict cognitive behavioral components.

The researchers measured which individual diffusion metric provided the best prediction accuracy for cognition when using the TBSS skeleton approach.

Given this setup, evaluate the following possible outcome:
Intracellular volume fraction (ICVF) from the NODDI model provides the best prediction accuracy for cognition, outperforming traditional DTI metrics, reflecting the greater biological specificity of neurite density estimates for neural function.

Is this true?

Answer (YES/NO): NO